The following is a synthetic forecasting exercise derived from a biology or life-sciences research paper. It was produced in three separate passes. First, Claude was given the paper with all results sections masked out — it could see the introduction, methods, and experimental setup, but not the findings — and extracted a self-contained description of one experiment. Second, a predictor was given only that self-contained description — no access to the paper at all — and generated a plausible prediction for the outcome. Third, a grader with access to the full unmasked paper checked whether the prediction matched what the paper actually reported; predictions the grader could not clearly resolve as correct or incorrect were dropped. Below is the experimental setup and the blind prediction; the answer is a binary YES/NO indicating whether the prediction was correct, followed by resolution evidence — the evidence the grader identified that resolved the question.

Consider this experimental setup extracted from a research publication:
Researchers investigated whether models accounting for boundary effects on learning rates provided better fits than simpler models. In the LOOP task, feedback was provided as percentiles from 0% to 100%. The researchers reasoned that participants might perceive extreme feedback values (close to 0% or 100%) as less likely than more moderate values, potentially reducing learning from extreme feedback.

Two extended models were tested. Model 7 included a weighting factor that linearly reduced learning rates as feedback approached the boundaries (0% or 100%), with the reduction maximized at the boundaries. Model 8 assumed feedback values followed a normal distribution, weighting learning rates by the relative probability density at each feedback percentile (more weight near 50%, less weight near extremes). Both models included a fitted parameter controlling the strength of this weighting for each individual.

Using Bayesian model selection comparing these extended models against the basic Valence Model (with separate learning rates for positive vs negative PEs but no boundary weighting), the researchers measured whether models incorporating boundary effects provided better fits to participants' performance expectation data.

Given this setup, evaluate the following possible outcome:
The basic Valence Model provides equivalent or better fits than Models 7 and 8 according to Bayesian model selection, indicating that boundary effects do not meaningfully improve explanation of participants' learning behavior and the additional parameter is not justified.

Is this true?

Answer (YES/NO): NO